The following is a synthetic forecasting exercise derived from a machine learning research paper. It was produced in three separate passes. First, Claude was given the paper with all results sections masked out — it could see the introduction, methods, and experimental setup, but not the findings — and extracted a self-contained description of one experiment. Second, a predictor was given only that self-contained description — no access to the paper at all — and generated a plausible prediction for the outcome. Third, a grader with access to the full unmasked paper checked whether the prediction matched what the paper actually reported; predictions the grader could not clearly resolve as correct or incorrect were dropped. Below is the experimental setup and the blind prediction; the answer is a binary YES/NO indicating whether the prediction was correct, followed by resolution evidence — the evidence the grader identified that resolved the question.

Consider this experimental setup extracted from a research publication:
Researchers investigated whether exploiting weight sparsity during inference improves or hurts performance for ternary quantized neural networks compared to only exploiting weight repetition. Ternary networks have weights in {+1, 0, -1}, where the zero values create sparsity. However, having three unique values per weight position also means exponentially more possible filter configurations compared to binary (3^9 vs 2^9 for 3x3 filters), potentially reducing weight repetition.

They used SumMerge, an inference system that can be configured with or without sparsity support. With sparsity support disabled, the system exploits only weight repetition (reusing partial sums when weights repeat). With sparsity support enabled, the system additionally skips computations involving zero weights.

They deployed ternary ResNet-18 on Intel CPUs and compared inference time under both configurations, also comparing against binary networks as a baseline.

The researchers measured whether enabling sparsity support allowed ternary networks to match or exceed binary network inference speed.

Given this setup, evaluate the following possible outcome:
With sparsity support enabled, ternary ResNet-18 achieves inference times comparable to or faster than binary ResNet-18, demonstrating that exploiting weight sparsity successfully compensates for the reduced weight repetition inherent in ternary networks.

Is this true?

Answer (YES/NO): NO